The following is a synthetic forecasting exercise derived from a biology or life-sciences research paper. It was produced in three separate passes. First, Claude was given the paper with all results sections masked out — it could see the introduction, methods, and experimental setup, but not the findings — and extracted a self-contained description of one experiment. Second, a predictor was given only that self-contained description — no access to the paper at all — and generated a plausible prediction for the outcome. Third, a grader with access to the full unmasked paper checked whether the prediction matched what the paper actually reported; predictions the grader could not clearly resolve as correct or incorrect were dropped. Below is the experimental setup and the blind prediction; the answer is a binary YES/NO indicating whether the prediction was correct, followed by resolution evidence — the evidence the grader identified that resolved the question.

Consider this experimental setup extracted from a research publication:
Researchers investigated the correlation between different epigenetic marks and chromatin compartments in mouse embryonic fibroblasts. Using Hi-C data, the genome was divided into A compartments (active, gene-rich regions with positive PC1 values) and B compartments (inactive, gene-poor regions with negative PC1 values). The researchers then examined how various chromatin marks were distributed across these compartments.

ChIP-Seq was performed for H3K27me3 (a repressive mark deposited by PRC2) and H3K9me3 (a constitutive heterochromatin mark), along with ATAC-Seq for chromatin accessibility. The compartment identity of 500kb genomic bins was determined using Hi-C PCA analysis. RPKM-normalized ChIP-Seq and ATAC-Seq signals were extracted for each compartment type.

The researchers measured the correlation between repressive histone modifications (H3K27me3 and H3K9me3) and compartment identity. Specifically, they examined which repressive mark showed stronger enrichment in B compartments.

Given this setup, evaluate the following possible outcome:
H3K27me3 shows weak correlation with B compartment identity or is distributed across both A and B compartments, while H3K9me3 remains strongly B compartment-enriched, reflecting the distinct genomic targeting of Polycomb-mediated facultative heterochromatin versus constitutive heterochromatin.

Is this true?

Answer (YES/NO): YES